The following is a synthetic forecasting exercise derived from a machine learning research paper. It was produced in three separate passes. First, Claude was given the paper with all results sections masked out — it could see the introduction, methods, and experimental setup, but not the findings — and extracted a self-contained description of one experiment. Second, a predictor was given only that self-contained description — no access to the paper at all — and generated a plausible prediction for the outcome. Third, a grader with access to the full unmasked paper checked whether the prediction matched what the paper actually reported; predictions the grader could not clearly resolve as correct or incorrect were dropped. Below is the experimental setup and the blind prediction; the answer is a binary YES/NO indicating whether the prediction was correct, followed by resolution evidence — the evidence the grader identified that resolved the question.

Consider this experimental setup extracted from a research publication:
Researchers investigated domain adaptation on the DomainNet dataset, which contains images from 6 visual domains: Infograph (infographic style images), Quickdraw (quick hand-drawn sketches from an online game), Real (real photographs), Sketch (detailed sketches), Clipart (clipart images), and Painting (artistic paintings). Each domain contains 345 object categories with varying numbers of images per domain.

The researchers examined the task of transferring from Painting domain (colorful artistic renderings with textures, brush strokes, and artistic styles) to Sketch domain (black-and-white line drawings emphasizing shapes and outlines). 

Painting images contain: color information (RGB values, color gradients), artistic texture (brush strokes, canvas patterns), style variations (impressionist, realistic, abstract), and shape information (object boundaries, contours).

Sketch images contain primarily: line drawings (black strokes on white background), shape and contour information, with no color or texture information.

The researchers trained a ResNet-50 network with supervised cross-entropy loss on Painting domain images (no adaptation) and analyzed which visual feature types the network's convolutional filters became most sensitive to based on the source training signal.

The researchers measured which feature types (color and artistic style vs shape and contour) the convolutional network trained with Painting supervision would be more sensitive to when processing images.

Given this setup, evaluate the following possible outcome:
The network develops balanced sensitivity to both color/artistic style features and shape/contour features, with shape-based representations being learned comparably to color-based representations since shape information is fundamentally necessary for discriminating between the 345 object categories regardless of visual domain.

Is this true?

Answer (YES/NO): NO